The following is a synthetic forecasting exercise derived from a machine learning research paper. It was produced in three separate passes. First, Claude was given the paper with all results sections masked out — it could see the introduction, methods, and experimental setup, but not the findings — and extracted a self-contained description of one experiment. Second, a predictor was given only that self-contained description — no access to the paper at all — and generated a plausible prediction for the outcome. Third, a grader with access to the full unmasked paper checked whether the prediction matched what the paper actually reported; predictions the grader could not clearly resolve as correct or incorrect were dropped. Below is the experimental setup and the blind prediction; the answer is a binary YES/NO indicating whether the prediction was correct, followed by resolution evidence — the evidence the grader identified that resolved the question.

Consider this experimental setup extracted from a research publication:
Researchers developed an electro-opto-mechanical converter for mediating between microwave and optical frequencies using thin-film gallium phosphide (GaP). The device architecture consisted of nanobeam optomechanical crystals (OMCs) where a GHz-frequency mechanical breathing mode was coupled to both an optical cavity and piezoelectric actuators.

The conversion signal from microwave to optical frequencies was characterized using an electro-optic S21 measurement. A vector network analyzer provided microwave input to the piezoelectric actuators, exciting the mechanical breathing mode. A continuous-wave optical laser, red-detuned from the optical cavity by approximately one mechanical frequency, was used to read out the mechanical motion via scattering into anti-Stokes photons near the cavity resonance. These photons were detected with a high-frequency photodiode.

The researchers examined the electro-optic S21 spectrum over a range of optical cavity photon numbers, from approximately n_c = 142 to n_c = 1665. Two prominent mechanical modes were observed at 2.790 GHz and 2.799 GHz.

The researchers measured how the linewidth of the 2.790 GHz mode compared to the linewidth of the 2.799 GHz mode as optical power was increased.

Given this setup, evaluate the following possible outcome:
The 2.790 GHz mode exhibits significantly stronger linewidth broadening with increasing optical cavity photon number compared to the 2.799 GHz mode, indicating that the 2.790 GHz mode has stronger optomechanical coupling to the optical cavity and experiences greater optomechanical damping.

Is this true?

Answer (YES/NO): NO